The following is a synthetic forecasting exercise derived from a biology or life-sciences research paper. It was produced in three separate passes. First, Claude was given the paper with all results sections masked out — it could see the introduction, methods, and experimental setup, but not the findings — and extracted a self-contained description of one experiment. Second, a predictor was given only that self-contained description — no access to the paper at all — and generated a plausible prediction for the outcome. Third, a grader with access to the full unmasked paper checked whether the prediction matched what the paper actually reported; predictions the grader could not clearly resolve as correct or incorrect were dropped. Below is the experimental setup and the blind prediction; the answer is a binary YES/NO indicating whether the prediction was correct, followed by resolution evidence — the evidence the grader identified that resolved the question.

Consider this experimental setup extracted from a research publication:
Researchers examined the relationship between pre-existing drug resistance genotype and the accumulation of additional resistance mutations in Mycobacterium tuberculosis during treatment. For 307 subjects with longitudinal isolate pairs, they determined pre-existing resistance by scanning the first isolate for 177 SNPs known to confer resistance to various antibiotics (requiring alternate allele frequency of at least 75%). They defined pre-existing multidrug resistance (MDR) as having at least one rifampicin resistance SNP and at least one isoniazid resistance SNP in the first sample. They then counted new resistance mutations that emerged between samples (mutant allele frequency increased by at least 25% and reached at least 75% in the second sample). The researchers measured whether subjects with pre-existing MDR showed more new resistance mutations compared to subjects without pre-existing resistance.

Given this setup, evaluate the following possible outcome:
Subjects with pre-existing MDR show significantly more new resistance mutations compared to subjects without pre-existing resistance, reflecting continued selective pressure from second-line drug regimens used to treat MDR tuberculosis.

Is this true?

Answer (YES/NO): YES